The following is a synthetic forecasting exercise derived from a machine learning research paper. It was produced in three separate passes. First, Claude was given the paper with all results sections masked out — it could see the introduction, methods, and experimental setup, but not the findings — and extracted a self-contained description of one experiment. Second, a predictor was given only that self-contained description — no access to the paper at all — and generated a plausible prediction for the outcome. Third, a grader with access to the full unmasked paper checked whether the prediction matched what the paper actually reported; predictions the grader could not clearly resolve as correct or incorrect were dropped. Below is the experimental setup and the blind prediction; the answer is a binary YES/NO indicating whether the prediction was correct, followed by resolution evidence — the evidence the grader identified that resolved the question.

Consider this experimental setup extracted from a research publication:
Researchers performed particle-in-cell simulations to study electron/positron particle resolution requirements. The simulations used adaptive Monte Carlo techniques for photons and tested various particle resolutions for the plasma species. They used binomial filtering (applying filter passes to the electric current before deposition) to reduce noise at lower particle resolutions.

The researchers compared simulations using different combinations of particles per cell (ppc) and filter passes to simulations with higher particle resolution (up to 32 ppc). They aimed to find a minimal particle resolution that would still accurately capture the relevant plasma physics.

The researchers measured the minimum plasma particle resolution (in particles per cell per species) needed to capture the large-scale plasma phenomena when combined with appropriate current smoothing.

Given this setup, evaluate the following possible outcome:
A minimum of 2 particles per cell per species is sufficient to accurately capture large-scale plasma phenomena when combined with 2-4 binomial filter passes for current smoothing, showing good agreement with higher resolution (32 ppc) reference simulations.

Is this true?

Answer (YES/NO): NO